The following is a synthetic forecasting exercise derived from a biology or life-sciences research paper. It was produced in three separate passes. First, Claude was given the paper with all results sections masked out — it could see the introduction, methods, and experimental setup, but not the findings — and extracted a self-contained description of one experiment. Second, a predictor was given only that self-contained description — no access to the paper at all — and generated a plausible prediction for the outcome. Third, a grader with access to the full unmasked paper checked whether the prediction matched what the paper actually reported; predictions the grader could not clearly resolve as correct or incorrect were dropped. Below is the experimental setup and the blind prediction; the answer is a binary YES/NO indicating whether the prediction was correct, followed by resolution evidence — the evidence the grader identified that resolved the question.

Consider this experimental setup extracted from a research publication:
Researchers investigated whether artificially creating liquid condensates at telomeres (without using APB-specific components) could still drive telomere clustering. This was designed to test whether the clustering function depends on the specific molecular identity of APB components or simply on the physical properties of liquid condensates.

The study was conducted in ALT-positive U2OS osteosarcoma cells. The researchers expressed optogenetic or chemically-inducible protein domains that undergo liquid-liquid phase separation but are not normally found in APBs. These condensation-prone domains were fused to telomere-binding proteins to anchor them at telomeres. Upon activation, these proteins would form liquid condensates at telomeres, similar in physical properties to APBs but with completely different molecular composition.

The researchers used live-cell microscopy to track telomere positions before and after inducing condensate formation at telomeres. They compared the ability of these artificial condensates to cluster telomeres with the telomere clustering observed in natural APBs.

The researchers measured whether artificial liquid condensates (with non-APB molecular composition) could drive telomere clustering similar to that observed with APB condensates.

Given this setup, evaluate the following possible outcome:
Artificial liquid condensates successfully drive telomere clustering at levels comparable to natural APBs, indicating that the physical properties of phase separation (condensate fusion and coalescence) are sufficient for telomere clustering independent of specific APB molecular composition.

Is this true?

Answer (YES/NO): YES